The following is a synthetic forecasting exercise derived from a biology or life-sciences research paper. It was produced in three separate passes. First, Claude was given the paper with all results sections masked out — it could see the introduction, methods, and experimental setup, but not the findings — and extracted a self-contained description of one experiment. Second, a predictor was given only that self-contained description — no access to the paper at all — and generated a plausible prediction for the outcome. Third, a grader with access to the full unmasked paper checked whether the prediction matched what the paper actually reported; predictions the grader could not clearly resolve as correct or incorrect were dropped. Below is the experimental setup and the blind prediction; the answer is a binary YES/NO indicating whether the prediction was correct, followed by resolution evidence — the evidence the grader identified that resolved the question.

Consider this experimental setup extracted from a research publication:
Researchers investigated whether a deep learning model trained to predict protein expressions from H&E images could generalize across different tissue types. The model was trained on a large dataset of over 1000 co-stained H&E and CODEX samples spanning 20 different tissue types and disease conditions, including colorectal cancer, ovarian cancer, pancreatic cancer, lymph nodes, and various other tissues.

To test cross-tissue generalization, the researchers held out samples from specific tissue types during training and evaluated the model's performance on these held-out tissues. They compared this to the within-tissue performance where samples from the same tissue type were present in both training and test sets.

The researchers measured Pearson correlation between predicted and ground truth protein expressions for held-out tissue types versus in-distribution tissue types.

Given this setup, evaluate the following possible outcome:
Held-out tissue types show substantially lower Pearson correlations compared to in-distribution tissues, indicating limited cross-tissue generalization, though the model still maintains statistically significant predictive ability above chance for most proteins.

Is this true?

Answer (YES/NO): NO